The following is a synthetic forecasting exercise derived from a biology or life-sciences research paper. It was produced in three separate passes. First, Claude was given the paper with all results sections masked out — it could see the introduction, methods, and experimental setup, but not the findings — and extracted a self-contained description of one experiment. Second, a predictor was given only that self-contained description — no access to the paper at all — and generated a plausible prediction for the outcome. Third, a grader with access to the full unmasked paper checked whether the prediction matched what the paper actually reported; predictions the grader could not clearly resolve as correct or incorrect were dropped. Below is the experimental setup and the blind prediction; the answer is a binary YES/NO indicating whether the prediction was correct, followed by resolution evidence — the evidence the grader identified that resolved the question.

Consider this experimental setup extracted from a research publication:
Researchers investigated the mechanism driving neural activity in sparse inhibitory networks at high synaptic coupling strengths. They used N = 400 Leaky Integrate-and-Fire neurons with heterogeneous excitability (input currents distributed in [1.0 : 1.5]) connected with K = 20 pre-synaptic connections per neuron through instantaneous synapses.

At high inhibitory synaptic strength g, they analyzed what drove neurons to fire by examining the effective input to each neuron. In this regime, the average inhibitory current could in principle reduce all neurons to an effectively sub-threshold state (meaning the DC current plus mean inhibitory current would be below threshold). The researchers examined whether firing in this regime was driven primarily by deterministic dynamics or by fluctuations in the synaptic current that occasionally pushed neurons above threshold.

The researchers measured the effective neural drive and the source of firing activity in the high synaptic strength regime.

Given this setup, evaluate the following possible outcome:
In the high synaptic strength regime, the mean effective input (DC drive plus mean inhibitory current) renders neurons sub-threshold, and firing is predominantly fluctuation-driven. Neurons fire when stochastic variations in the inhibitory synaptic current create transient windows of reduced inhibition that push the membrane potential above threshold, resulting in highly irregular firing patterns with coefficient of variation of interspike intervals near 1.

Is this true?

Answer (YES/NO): YES